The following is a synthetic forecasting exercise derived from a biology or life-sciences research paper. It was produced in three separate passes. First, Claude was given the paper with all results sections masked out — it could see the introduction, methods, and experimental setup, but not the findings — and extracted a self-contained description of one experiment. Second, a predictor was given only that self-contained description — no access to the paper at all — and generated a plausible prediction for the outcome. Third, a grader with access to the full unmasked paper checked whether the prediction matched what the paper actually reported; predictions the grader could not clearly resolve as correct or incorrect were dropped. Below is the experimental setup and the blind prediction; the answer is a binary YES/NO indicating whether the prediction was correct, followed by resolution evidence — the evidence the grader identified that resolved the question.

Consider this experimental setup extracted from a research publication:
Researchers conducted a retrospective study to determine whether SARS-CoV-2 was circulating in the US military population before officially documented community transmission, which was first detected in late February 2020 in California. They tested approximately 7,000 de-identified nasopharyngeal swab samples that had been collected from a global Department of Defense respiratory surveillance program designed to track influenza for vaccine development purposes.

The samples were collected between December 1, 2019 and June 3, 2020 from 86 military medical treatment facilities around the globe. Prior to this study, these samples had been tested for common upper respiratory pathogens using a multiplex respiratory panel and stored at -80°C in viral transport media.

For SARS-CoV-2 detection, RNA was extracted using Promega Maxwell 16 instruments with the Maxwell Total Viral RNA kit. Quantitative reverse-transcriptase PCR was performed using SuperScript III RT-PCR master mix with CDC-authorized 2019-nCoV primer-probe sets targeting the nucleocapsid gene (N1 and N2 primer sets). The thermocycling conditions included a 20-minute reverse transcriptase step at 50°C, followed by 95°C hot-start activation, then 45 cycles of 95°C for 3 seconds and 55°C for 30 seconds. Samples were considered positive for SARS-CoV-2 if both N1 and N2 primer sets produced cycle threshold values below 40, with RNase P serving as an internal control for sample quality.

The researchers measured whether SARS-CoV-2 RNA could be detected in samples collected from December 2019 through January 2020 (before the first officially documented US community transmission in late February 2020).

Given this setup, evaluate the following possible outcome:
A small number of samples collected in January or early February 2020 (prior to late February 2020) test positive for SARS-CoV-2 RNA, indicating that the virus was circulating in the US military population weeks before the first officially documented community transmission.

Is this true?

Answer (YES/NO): NO